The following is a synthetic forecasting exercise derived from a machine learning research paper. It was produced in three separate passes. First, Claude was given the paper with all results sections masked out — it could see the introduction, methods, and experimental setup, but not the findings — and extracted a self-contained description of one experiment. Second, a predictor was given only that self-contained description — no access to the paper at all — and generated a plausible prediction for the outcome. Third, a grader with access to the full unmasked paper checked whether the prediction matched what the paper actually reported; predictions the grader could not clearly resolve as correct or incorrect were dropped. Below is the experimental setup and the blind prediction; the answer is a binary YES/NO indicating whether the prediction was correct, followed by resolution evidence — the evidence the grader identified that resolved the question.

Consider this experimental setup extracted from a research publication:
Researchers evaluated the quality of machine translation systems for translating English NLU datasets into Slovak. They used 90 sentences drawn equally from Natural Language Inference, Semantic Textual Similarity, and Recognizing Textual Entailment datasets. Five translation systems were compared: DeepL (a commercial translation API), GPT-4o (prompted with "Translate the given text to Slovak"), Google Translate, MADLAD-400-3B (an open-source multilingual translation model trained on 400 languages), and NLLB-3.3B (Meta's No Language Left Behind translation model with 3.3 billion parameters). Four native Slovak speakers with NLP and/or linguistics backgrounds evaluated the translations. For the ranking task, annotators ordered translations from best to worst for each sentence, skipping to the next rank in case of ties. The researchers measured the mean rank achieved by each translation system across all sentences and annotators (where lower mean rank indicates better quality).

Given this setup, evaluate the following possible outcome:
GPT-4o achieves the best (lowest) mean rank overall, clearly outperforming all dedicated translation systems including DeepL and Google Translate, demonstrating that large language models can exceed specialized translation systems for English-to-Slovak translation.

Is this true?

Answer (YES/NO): NO